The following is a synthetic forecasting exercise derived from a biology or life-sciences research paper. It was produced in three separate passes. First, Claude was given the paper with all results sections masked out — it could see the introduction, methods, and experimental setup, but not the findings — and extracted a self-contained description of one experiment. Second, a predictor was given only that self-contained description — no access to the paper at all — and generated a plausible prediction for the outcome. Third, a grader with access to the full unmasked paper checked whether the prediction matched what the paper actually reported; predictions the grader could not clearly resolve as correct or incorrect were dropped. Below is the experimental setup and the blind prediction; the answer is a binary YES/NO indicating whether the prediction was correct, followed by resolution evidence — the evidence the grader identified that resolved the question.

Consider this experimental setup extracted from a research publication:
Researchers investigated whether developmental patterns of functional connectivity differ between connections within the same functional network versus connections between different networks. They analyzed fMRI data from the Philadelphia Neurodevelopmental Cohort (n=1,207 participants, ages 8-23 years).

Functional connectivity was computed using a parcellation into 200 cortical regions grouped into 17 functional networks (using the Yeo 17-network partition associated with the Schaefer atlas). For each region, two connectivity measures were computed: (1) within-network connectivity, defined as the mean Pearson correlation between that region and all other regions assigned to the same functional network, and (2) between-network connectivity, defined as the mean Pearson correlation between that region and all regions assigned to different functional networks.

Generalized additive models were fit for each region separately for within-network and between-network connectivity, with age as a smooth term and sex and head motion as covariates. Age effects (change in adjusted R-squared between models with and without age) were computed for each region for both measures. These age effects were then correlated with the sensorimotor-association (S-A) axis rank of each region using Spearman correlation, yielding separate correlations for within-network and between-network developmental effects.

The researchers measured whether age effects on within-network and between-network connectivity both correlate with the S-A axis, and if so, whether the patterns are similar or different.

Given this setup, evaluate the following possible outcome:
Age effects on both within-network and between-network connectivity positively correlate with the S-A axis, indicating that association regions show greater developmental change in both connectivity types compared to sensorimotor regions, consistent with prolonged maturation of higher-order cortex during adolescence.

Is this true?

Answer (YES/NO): NO